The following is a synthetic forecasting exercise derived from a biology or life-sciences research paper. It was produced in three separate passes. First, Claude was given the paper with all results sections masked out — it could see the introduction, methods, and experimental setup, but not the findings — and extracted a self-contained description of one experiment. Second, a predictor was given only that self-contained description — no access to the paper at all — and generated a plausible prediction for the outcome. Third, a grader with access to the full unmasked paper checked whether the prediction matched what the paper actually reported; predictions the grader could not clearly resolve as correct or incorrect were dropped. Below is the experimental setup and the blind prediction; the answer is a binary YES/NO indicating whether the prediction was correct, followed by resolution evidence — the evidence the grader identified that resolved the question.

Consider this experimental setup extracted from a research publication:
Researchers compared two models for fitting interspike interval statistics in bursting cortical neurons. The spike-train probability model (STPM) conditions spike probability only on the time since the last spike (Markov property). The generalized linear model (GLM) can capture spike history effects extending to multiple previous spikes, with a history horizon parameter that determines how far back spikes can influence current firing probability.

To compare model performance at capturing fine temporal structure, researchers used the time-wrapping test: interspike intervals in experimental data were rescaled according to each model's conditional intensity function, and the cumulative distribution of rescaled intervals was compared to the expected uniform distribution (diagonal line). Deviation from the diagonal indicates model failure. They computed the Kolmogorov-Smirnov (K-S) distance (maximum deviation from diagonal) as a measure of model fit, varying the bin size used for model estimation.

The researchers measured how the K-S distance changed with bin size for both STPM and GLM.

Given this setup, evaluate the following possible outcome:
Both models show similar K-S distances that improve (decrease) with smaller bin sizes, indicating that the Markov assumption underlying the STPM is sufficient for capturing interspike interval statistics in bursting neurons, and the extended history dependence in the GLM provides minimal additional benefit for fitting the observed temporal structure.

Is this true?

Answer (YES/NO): NO